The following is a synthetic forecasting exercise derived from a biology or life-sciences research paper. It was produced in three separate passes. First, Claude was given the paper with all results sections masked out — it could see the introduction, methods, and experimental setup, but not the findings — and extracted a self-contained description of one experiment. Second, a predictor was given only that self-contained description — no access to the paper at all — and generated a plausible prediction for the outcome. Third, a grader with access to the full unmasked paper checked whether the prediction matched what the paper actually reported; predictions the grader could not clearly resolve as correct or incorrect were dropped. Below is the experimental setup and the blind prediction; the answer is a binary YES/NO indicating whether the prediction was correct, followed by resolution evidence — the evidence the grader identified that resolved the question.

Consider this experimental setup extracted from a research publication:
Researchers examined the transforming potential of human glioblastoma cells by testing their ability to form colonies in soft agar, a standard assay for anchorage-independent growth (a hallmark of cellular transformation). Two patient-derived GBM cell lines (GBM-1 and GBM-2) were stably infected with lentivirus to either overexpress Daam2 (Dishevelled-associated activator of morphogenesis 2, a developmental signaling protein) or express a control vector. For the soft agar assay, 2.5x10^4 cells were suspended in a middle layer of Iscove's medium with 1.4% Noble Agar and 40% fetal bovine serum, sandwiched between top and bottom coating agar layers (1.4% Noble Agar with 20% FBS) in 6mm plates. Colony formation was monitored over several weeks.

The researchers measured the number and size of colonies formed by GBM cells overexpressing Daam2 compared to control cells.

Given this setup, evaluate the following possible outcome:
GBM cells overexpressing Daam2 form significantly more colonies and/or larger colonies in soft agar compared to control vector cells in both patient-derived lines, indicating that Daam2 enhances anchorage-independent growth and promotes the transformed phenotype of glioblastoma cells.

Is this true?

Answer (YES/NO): YES